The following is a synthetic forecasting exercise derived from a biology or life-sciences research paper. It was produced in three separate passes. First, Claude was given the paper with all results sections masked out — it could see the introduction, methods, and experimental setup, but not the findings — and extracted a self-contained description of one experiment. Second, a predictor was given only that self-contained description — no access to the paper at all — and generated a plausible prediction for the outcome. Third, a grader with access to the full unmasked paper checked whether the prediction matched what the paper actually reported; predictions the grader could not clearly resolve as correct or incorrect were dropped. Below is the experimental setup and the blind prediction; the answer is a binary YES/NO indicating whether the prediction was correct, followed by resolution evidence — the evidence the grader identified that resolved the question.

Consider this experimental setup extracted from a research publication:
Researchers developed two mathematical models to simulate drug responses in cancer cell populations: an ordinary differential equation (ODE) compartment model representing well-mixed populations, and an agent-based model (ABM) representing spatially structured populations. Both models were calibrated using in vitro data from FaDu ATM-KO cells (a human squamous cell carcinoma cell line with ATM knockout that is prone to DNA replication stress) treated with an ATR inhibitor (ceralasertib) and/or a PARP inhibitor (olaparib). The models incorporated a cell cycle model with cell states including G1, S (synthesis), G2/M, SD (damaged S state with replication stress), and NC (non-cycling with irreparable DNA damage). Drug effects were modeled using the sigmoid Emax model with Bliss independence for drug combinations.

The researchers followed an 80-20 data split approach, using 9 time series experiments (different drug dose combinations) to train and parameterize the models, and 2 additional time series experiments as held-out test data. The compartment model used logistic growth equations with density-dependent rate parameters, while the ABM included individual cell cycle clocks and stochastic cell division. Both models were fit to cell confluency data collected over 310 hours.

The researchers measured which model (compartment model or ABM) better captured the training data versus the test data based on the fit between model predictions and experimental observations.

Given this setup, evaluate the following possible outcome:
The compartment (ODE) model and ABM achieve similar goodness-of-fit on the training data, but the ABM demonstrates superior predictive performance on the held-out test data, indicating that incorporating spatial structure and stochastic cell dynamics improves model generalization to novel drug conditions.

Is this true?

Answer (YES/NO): NO